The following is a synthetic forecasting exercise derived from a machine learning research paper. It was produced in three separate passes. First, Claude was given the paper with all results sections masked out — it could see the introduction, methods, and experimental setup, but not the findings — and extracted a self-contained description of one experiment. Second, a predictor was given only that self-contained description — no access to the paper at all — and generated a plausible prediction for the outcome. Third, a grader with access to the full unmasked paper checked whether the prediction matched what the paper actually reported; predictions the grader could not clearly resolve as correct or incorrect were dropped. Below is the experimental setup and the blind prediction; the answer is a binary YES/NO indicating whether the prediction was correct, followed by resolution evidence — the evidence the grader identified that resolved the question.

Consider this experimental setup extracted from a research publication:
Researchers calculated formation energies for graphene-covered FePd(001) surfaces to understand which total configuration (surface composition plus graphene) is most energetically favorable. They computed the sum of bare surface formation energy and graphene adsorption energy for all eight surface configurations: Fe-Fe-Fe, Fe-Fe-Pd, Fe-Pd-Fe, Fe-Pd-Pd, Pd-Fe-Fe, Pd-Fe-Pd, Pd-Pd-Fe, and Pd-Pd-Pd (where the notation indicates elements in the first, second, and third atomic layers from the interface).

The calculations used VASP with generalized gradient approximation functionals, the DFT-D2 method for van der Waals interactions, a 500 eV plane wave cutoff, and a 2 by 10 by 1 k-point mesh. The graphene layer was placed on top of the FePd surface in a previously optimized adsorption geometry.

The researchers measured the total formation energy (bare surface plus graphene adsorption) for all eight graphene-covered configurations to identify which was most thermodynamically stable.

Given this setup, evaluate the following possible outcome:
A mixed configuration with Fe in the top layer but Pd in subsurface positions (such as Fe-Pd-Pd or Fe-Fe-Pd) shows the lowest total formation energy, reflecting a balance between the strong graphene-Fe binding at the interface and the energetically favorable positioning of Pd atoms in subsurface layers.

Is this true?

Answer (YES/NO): NO